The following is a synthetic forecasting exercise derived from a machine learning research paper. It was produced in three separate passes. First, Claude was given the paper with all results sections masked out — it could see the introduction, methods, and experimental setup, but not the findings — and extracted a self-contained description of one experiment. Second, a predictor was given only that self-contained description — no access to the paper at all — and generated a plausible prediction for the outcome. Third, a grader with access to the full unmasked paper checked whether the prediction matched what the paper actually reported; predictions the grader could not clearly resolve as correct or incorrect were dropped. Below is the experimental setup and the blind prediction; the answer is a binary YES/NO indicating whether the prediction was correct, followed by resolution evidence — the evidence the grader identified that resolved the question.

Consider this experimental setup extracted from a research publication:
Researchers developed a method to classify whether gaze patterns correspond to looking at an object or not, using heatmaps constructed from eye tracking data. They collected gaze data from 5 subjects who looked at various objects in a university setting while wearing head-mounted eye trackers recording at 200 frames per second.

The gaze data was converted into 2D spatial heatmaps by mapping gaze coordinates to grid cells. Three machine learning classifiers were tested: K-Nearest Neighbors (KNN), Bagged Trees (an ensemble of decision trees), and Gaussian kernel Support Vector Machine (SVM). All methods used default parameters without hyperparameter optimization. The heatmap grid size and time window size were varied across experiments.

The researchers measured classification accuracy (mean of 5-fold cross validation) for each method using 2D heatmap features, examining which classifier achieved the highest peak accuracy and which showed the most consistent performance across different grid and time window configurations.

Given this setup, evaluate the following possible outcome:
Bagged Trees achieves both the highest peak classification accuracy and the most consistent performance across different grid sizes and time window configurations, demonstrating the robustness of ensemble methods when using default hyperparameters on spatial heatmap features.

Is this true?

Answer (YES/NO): YES